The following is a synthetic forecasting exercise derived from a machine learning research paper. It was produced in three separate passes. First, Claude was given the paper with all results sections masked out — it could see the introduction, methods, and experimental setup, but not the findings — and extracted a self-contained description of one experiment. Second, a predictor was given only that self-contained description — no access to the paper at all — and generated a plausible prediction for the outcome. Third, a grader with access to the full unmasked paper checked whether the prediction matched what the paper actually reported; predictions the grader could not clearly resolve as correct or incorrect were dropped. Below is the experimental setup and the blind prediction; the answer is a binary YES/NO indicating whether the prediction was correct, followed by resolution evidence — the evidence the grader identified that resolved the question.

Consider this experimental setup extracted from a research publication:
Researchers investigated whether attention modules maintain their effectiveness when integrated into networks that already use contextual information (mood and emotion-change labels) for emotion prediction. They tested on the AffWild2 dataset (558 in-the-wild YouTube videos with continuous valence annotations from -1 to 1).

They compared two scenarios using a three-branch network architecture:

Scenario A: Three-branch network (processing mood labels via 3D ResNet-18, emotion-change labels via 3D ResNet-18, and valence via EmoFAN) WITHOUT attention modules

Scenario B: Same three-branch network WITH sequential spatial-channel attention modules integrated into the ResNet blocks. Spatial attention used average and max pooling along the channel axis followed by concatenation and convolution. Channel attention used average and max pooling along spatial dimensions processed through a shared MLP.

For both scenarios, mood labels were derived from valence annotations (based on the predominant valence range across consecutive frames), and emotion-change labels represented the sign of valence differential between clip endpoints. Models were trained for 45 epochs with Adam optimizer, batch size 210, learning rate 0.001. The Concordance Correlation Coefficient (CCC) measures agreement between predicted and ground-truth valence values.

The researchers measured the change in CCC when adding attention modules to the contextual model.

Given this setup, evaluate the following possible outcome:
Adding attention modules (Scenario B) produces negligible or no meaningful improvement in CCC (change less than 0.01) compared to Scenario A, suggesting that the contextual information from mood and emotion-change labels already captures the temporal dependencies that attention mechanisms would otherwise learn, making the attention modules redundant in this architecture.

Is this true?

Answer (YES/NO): NO